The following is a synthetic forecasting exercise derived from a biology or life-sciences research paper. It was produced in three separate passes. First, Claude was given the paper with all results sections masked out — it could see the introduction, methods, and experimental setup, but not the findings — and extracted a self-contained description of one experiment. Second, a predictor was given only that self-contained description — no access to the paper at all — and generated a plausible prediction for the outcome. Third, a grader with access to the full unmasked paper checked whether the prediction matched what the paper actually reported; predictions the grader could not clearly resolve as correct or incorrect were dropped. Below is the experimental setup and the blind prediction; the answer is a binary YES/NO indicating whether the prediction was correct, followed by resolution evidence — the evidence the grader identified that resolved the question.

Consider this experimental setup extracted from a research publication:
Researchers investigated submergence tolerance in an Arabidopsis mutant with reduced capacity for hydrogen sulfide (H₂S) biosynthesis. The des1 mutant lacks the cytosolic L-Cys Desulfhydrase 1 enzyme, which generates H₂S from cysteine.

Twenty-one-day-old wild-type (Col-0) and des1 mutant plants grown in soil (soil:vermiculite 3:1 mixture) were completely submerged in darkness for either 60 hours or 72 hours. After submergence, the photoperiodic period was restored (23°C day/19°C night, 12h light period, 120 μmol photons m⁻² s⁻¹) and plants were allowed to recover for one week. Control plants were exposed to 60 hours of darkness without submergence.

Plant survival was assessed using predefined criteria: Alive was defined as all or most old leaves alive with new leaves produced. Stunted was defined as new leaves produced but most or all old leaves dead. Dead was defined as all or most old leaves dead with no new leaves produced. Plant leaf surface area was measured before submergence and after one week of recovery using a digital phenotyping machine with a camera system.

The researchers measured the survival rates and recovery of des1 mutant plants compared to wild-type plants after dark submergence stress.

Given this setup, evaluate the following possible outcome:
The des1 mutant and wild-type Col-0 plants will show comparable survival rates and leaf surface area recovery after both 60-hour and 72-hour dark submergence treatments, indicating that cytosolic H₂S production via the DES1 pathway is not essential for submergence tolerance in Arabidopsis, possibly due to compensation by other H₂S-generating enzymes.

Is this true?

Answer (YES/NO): NO